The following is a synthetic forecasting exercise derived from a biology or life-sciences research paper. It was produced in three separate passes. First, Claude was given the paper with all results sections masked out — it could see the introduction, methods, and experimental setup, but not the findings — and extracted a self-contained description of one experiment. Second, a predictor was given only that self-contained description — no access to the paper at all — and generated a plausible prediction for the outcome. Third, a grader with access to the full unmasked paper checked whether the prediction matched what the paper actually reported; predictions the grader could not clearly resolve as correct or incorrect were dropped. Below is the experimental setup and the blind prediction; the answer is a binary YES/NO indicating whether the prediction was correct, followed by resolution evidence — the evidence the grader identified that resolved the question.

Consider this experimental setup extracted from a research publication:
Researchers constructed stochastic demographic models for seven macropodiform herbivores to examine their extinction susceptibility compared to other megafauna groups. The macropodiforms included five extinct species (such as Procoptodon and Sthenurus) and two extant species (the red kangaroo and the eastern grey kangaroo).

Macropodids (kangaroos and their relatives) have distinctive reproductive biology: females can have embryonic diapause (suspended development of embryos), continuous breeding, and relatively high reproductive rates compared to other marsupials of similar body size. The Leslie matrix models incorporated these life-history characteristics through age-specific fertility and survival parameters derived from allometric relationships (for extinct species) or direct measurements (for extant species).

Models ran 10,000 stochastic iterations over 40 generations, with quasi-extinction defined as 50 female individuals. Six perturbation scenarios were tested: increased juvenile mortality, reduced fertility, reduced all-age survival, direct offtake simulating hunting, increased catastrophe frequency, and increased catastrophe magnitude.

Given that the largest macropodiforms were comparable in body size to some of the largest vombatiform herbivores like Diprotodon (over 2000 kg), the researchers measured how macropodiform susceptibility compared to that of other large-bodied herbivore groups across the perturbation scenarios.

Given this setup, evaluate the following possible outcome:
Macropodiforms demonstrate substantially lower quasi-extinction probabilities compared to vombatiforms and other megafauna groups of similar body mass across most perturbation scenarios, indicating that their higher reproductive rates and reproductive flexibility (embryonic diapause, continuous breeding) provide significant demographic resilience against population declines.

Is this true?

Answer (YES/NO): YES